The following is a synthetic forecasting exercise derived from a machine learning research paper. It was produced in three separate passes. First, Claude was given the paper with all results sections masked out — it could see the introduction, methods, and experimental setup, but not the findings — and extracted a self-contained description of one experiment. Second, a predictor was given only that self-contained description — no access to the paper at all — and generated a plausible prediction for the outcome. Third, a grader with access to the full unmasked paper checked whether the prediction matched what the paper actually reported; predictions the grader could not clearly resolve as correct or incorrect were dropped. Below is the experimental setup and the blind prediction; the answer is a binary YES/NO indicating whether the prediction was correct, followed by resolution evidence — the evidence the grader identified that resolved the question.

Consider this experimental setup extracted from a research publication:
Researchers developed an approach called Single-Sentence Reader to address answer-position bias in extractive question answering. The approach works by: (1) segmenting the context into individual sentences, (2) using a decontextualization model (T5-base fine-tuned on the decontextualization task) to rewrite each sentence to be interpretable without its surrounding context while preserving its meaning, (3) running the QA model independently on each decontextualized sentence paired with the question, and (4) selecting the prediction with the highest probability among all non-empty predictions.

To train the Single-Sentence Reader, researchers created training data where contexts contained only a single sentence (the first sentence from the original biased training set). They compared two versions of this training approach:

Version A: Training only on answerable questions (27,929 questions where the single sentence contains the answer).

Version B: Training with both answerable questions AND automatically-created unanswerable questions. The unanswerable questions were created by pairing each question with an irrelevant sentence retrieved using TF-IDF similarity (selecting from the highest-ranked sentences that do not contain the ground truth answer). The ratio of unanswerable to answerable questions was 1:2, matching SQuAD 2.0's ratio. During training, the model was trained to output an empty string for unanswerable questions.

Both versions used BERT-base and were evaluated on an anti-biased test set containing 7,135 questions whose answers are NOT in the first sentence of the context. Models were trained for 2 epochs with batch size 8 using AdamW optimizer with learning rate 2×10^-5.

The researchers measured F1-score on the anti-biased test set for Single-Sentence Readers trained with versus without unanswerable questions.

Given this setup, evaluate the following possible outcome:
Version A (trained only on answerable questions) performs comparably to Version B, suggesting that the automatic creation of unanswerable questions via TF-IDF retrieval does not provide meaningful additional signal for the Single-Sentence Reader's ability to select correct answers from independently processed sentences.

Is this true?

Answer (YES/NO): NO